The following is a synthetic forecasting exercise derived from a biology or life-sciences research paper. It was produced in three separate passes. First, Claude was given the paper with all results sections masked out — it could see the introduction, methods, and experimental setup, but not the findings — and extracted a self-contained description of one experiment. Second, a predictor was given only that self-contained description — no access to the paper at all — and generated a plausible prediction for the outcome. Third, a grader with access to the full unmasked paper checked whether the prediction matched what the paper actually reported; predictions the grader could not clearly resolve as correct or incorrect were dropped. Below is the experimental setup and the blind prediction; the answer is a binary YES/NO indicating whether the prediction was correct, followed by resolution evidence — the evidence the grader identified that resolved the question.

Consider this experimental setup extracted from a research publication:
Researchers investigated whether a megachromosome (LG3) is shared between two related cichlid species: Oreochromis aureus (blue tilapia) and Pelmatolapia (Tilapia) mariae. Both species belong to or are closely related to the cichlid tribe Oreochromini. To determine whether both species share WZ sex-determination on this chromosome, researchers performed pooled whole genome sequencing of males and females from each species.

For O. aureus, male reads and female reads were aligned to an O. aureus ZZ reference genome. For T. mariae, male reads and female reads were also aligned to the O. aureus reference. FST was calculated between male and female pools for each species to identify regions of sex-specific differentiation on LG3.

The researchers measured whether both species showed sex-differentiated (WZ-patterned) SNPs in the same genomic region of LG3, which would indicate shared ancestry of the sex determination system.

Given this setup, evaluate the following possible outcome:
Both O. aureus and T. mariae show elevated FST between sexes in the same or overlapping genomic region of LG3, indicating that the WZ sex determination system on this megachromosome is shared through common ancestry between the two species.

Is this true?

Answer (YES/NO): YES